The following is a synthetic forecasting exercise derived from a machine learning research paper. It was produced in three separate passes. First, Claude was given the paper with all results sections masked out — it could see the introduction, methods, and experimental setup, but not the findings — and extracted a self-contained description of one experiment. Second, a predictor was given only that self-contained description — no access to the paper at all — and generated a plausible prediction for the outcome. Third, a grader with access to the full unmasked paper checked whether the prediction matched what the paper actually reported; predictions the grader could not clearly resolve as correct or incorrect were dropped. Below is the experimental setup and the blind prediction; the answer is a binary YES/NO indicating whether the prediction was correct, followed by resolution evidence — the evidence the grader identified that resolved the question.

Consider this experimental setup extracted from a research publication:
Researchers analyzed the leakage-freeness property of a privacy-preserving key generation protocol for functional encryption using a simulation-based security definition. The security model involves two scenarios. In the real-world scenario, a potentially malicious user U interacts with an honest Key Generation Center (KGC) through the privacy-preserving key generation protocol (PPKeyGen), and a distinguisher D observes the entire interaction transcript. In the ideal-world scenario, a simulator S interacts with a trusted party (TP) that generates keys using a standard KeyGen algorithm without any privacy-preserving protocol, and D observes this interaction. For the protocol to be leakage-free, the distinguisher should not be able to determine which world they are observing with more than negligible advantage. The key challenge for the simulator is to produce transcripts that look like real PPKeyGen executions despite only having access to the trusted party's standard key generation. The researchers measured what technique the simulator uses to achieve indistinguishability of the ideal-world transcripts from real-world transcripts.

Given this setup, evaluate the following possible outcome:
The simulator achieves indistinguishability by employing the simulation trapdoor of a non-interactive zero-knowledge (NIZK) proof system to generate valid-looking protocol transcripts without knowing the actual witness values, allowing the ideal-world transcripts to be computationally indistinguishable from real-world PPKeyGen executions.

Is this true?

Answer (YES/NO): NO